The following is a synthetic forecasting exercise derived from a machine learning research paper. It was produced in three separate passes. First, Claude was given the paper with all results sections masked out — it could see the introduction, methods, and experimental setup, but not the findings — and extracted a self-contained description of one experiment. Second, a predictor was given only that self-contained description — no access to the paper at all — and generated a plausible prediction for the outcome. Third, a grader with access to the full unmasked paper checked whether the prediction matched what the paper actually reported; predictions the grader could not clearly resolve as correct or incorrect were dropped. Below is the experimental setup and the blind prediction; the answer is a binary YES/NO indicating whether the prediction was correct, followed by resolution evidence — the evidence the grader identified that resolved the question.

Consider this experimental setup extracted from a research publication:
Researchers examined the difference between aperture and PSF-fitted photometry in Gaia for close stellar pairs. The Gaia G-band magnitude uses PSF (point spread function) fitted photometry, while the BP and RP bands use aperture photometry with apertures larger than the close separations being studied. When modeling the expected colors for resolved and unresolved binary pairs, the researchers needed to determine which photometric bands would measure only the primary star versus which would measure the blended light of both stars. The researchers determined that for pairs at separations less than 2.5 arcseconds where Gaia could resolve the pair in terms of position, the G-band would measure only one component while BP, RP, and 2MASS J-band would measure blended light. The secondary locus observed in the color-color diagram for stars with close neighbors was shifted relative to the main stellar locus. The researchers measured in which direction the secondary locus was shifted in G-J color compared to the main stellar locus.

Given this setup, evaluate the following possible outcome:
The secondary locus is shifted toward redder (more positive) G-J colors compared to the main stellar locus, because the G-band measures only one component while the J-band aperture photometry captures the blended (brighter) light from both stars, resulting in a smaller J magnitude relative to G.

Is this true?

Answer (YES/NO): YES